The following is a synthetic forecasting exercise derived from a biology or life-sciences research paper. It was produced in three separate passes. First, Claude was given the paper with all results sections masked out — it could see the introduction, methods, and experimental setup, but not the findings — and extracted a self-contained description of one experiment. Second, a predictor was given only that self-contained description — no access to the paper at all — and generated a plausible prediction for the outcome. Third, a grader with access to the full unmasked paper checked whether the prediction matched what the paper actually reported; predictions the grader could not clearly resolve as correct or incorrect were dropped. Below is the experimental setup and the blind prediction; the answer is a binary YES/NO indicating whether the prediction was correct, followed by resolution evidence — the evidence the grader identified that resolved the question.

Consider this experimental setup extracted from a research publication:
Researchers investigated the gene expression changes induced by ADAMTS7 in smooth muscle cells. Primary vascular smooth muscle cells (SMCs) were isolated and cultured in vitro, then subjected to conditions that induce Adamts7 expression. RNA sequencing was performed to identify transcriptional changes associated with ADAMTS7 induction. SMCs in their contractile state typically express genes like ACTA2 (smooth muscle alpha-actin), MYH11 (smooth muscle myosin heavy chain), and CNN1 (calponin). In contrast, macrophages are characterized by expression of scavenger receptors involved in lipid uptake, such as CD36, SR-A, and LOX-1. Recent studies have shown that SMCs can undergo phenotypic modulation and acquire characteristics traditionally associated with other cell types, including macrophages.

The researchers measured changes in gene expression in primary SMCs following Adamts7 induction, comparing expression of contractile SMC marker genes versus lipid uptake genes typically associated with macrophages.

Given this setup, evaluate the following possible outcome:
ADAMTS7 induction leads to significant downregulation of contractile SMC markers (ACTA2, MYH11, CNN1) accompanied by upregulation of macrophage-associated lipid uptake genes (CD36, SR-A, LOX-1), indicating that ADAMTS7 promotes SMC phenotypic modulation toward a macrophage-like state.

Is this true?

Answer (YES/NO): NO